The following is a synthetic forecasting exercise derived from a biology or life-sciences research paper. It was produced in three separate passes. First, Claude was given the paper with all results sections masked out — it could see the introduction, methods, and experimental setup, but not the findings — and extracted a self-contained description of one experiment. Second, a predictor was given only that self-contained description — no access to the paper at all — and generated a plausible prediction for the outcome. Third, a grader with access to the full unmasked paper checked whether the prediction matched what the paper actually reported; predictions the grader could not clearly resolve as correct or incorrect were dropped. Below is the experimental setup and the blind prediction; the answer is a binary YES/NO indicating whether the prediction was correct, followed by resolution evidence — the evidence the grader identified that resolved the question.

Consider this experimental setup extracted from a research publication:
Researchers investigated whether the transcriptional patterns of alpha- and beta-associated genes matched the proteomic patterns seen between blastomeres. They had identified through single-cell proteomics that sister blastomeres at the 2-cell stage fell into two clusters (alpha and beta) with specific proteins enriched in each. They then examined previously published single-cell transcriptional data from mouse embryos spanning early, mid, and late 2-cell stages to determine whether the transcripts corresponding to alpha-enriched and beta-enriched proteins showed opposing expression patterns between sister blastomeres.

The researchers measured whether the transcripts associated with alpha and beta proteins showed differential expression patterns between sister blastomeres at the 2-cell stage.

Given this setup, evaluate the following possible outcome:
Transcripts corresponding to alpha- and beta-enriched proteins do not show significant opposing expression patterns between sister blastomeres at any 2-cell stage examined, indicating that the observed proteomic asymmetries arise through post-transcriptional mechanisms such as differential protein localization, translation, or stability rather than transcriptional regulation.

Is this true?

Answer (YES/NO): YES